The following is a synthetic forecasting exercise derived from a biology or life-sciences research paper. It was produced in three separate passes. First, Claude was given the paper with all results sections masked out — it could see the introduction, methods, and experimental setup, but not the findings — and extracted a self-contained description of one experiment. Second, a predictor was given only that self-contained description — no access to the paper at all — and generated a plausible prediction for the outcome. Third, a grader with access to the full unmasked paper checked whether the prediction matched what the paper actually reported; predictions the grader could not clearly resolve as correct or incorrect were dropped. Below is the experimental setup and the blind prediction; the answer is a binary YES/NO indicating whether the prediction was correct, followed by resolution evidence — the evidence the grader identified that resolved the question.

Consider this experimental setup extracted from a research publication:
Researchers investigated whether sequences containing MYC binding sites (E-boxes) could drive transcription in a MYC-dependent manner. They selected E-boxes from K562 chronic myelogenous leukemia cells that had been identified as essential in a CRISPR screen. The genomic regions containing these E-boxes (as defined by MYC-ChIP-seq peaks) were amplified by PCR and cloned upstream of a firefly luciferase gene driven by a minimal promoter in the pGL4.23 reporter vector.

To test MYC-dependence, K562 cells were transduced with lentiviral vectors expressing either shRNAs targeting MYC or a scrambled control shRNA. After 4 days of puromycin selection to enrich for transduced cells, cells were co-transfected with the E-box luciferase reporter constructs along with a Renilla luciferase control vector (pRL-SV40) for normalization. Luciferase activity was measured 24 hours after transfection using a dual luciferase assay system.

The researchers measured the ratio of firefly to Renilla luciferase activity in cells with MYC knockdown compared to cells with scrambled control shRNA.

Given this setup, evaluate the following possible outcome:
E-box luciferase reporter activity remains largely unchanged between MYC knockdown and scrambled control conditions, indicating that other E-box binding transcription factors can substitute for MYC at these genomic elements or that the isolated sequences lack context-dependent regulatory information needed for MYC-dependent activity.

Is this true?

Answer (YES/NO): NO